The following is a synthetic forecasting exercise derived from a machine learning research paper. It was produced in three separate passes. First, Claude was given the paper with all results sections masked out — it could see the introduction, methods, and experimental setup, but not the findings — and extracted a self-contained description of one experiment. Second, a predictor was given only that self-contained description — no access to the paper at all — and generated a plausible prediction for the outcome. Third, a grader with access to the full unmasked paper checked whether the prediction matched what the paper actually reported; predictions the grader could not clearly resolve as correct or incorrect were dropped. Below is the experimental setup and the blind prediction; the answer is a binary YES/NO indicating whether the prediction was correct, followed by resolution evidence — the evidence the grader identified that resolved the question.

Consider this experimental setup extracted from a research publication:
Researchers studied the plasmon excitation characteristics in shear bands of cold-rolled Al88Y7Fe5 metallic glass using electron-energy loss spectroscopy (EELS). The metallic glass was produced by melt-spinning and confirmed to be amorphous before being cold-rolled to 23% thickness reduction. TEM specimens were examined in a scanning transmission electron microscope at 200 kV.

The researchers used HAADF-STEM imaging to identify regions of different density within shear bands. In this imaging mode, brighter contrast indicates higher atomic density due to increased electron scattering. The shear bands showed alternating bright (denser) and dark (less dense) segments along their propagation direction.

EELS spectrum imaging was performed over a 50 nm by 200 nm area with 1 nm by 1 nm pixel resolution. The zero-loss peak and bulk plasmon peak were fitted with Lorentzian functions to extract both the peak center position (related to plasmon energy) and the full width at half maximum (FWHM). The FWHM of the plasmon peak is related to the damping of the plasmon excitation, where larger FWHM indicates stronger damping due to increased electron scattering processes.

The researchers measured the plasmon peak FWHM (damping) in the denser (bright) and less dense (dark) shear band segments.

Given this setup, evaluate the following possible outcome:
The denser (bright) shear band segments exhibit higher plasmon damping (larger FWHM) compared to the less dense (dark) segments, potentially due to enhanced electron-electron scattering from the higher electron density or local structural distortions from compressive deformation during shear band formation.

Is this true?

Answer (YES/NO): YES